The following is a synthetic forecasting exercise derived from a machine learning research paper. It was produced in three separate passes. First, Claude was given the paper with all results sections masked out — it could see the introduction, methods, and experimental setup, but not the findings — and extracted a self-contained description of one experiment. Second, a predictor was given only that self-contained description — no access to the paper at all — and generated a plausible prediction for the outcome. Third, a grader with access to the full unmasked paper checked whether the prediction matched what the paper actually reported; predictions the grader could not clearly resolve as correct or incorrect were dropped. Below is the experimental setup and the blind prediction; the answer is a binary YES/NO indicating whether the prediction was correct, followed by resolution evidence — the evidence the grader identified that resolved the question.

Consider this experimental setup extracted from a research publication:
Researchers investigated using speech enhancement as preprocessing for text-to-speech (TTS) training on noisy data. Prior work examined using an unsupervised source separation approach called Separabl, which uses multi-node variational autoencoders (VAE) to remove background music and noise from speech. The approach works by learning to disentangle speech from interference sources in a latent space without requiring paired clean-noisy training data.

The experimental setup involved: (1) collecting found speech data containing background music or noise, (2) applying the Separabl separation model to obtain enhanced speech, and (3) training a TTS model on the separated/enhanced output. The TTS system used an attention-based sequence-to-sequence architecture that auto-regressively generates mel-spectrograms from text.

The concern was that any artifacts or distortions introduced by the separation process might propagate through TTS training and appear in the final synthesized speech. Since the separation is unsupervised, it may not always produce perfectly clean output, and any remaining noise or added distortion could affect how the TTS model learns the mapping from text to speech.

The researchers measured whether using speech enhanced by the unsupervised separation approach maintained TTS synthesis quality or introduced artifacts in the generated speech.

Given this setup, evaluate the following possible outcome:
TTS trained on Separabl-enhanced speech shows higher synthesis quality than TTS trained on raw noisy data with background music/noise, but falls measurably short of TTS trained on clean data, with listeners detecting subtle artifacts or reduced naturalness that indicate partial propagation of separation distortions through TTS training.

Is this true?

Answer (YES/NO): NO